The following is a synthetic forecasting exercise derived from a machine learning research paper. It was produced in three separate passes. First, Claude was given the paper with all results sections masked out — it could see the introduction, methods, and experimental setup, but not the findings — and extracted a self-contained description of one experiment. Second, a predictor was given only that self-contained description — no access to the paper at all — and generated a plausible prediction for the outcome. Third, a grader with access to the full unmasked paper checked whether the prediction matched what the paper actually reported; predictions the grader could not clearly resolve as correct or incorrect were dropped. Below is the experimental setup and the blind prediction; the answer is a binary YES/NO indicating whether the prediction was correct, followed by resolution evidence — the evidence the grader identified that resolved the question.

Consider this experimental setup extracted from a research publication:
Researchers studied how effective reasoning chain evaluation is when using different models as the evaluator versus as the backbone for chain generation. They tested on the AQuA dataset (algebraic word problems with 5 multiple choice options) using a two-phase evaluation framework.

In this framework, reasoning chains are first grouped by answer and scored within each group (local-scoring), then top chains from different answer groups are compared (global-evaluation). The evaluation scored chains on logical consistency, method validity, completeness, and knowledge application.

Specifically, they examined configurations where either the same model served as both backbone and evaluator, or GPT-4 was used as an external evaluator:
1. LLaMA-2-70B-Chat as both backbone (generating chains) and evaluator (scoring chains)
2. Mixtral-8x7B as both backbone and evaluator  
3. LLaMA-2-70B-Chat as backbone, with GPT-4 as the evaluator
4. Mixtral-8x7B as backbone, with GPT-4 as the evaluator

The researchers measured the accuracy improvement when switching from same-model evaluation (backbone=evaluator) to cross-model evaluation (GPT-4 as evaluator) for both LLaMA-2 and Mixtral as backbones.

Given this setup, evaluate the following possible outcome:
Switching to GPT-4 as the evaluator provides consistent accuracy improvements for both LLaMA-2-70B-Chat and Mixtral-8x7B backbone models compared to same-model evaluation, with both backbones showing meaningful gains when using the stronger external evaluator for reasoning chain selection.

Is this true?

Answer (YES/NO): YES